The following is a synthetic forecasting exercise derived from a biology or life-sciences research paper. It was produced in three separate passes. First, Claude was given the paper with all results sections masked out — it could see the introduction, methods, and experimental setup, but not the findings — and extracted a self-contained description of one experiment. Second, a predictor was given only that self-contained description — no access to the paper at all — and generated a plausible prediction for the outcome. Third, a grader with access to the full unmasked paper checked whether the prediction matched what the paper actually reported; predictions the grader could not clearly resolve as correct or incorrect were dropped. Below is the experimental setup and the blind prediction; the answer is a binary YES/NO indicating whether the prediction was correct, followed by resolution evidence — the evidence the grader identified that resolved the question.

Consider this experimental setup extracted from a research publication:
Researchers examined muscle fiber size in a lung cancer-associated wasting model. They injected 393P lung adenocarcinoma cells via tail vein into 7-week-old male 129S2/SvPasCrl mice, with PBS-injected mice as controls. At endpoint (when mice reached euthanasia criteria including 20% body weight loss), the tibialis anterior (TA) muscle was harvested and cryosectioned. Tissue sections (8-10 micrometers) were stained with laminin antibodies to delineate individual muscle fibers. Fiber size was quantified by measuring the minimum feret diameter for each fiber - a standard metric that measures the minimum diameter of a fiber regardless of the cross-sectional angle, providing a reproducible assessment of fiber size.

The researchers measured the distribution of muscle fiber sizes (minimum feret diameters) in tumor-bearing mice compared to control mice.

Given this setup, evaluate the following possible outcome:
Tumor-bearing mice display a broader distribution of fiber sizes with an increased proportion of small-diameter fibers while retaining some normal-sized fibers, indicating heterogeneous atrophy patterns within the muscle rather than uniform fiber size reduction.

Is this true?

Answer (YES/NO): NO